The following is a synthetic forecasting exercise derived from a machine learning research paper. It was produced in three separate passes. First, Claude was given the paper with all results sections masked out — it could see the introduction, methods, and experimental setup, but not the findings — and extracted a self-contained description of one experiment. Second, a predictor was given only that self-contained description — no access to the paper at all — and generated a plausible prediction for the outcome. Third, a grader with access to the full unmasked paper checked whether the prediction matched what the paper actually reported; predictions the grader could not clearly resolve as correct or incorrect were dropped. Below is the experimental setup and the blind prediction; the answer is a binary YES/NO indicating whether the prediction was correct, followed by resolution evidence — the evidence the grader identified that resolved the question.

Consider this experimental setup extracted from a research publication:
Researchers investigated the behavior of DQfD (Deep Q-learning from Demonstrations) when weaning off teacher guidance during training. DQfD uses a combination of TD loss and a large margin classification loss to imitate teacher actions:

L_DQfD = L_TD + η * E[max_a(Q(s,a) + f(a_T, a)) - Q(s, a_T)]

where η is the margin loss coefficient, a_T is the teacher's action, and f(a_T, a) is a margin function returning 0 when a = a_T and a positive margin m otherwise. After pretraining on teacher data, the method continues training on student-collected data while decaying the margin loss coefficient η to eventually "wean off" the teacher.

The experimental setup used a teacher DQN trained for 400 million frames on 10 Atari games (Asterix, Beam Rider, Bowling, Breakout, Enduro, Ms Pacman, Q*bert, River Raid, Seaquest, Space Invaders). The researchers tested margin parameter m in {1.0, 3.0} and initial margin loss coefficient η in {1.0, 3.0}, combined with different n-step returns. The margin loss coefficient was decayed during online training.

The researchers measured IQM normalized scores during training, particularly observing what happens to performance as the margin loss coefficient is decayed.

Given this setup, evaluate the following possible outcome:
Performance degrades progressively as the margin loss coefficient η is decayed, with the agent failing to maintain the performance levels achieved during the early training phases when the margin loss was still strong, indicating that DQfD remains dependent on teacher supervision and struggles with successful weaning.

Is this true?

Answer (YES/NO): YES